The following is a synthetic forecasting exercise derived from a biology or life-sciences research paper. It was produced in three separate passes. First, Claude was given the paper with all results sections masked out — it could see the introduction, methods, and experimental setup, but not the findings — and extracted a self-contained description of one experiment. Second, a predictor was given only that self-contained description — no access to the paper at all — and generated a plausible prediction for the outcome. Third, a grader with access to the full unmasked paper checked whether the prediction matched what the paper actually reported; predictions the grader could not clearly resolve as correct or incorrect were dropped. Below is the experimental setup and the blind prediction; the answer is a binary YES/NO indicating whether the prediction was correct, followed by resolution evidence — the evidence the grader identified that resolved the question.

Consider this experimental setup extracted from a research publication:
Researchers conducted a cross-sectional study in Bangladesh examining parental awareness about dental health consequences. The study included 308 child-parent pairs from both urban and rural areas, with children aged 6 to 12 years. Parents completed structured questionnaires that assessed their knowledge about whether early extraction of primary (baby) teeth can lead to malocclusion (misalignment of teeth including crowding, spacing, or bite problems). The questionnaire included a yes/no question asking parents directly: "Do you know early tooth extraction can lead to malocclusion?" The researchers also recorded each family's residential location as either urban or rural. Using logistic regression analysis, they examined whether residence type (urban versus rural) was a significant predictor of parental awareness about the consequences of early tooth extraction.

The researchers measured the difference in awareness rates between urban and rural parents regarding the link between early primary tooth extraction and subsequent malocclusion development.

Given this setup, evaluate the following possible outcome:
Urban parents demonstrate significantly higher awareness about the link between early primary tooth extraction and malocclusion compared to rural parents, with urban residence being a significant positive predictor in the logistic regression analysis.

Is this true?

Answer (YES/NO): YES